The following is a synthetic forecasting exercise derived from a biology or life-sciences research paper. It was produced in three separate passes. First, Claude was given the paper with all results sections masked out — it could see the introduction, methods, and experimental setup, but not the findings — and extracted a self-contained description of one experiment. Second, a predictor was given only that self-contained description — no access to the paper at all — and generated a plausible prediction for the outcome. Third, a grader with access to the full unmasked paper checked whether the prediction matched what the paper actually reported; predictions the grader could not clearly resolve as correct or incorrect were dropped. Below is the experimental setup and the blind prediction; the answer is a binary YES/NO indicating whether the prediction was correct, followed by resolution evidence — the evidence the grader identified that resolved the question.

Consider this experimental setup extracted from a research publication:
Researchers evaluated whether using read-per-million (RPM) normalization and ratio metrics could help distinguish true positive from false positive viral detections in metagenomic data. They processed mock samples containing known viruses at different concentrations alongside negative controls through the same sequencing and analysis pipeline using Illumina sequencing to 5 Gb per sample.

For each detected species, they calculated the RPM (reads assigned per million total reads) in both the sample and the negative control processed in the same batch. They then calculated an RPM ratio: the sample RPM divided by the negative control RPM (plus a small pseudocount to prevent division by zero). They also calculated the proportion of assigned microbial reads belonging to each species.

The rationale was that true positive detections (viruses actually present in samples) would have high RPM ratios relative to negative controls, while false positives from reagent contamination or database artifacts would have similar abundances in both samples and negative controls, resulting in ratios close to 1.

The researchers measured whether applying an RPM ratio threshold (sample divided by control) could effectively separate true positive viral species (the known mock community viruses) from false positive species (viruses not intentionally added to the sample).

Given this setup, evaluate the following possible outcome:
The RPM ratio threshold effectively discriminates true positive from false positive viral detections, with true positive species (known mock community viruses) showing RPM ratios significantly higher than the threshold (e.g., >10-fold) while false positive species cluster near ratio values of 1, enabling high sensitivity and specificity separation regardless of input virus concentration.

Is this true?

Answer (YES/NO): NO